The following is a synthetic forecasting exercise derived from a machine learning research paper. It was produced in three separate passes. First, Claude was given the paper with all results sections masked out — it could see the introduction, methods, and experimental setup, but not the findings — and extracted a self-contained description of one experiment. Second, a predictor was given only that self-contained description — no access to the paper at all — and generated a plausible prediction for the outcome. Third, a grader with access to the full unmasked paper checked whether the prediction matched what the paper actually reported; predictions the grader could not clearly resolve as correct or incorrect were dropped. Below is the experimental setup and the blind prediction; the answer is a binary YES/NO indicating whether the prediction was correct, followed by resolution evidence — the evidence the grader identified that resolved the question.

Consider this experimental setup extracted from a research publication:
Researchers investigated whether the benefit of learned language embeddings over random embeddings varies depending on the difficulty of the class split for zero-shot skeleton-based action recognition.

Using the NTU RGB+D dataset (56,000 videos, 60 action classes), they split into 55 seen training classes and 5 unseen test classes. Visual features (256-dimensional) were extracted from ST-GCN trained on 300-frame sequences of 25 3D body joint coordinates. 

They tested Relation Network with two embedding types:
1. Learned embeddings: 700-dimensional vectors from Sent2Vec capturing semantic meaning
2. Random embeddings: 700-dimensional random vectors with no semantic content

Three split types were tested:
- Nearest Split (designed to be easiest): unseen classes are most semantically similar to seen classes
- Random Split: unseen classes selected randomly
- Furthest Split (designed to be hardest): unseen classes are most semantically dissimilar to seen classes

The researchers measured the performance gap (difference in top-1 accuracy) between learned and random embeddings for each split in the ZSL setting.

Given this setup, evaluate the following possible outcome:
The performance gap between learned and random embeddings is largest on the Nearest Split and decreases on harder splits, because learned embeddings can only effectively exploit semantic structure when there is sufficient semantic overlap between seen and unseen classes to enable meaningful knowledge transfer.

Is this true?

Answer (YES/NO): NO